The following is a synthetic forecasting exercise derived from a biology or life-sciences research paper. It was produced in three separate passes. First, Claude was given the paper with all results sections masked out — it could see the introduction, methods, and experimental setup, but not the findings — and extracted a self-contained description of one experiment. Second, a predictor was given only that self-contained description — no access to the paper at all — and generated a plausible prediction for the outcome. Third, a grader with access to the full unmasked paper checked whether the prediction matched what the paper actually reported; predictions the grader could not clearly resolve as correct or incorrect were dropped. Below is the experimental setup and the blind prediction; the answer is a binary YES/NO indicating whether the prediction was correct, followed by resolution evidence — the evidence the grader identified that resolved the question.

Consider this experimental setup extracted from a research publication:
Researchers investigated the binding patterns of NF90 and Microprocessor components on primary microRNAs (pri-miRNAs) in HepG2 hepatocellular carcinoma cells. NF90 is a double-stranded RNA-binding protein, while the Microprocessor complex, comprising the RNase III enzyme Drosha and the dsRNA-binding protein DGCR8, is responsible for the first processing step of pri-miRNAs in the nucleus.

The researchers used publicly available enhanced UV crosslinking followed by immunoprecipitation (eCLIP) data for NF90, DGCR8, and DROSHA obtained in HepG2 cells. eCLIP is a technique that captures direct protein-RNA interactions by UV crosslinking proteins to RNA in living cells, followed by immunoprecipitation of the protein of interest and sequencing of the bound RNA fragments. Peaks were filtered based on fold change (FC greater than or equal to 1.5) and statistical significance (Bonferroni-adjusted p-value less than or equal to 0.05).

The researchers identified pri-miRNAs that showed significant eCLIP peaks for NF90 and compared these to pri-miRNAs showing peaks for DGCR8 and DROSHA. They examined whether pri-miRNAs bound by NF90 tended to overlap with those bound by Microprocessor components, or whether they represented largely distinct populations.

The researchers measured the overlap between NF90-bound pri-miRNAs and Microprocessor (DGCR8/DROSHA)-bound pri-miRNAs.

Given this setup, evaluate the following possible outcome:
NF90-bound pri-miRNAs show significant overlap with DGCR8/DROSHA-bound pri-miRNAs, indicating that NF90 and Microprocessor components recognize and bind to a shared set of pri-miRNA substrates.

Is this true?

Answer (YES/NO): NO